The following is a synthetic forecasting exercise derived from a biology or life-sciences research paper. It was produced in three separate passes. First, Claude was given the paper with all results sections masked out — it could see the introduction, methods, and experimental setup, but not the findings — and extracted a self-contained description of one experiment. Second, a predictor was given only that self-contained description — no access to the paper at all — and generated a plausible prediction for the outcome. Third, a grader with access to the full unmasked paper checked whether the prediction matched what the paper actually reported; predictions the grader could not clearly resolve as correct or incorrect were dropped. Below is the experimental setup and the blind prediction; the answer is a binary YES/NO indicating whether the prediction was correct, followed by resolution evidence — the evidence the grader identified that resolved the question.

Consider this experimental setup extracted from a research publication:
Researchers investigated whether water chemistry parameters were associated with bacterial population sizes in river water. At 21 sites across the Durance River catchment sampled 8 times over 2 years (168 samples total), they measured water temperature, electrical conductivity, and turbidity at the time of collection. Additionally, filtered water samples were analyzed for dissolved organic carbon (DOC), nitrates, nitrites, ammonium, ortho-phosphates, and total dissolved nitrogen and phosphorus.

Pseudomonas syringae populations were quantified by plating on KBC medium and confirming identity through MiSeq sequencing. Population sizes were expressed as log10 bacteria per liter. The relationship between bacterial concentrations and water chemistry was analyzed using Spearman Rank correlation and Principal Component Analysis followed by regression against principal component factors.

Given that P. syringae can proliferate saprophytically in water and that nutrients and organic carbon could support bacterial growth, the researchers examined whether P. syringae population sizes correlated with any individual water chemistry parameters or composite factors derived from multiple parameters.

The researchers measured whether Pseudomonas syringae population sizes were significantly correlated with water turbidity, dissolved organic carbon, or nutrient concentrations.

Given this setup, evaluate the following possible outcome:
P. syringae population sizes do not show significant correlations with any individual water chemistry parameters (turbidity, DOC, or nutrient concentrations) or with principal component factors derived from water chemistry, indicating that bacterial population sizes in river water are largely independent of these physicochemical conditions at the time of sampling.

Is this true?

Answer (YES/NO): NO